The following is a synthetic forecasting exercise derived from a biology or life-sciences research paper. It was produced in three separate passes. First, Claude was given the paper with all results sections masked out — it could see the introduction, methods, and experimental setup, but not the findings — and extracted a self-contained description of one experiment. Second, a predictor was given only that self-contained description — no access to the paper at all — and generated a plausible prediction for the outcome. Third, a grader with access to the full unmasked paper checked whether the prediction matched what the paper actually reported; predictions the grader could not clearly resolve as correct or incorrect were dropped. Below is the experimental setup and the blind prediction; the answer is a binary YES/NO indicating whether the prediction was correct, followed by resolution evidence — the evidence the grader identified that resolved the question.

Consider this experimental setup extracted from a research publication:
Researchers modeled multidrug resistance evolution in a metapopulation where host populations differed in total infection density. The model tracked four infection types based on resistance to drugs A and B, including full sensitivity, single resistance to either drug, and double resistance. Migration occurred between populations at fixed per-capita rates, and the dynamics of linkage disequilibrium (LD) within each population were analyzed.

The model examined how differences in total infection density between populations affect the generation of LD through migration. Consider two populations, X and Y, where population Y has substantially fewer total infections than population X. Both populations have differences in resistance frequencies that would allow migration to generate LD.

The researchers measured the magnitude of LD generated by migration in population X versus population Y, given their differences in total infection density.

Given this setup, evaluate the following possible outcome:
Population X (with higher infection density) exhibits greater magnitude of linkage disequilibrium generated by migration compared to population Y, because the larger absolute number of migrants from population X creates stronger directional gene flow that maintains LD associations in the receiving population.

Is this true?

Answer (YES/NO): NO